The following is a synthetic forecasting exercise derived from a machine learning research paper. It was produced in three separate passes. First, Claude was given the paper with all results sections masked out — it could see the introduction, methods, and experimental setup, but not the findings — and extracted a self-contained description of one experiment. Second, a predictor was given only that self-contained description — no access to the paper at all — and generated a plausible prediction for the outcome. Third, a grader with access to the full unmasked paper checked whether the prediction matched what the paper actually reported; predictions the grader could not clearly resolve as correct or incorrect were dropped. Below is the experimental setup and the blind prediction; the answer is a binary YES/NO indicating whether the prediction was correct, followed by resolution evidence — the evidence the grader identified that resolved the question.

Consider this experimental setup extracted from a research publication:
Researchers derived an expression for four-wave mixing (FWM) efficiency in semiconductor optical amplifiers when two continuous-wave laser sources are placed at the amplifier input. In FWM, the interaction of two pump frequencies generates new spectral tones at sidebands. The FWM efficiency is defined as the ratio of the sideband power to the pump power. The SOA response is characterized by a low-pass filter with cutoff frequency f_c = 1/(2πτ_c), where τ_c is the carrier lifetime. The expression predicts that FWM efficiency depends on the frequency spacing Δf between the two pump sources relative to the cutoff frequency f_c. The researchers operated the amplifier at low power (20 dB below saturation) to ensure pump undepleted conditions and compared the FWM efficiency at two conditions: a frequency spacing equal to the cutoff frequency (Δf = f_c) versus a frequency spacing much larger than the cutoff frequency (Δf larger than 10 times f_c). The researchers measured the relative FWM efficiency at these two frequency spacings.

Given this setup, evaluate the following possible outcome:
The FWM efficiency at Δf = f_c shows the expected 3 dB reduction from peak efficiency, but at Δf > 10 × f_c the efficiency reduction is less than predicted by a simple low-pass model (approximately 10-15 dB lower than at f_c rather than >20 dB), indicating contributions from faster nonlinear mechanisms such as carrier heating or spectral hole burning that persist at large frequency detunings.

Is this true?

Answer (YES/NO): NO